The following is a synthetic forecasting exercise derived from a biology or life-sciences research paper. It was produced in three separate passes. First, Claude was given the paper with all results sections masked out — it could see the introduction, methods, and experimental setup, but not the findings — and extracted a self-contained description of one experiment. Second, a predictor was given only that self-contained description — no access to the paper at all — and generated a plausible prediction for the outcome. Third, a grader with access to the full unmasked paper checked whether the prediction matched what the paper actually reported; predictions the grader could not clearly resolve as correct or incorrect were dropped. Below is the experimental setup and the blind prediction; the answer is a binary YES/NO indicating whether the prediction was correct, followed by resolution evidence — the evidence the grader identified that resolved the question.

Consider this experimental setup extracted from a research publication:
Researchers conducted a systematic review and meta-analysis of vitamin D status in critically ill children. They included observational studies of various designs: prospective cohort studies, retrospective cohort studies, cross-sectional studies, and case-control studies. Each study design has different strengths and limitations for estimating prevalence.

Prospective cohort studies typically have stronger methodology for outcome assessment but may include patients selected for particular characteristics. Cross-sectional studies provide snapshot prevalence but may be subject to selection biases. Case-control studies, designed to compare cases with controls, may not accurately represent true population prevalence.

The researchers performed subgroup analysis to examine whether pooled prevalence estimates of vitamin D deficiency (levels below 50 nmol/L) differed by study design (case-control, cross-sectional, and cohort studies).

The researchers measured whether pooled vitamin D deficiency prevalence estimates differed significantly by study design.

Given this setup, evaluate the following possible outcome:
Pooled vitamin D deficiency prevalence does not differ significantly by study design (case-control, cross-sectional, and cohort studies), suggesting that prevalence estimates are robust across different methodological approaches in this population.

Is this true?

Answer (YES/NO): YES